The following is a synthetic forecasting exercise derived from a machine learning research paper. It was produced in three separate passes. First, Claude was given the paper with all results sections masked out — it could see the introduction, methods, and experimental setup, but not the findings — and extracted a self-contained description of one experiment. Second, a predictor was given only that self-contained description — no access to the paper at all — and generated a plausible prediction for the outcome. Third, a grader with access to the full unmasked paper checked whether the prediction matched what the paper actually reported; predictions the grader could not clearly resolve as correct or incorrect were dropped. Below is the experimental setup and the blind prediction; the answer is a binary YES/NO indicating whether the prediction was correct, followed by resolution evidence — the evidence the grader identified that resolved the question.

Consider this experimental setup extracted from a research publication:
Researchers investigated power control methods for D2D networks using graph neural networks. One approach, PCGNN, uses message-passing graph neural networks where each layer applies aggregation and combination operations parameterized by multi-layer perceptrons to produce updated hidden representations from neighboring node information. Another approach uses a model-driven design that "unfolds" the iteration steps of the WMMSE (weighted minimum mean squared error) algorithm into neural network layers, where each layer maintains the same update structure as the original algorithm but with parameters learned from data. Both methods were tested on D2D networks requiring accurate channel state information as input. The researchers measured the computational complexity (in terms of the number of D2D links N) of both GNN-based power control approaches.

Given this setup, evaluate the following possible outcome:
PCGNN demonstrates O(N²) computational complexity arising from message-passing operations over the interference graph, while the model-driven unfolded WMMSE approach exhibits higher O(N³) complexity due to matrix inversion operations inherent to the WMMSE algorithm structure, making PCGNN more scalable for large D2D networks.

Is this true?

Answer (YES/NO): NO